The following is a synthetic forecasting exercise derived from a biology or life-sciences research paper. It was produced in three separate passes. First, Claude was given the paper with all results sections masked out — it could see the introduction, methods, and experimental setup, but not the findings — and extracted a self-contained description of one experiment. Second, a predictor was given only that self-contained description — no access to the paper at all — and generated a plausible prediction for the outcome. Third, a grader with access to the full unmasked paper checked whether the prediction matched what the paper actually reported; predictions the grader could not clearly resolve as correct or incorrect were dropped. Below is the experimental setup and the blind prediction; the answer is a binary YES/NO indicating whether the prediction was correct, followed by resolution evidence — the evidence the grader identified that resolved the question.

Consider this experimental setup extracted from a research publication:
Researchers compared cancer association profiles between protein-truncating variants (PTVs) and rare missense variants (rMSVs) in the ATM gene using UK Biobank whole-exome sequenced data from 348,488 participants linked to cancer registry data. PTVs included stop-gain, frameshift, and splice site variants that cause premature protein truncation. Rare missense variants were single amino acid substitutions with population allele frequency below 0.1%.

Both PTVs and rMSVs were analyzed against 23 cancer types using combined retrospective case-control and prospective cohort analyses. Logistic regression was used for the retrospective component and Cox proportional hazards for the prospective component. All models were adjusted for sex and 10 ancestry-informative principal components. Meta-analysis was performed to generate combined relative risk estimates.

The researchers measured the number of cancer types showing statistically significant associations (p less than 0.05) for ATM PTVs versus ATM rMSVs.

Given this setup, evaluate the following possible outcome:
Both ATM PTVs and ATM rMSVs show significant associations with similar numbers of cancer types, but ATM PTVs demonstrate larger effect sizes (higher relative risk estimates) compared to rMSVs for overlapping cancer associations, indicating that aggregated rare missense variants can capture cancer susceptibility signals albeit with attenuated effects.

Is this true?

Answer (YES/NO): NO